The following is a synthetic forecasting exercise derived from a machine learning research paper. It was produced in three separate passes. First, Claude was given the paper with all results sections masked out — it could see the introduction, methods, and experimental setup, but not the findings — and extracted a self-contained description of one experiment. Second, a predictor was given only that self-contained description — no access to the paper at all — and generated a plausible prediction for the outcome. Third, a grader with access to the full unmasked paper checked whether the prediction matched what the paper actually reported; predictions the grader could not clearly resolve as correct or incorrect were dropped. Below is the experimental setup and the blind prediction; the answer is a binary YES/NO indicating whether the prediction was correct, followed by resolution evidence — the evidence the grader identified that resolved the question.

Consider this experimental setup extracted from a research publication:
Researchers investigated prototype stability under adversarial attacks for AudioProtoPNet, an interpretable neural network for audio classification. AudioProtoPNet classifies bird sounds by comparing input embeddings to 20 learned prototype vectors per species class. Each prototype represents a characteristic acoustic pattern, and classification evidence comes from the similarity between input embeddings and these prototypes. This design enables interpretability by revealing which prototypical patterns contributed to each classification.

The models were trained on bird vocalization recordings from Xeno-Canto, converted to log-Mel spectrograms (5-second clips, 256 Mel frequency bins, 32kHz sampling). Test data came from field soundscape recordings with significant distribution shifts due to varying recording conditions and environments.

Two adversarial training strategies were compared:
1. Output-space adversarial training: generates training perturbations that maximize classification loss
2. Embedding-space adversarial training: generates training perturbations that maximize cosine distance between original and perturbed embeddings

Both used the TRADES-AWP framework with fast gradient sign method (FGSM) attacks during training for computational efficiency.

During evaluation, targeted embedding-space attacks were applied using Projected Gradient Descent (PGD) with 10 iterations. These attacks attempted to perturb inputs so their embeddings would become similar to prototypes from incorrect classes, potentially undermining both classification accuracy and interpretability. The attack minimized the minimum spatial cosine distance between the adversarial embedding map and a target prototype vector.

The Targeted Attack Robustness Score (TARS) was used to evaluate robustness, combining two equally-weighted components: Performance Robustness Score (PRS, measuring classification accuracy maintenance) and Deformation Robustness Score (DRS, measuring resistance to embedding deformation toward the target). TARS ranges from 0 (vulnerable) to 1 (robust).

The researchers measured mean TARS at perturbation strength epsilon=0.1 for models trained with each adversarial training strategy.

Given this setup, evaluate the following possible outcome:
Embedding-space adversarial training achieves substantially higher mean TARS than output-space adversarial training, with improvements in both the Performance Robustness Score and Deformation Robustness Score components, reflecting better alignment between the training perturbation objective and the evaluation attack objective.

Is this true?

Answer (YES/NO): NO